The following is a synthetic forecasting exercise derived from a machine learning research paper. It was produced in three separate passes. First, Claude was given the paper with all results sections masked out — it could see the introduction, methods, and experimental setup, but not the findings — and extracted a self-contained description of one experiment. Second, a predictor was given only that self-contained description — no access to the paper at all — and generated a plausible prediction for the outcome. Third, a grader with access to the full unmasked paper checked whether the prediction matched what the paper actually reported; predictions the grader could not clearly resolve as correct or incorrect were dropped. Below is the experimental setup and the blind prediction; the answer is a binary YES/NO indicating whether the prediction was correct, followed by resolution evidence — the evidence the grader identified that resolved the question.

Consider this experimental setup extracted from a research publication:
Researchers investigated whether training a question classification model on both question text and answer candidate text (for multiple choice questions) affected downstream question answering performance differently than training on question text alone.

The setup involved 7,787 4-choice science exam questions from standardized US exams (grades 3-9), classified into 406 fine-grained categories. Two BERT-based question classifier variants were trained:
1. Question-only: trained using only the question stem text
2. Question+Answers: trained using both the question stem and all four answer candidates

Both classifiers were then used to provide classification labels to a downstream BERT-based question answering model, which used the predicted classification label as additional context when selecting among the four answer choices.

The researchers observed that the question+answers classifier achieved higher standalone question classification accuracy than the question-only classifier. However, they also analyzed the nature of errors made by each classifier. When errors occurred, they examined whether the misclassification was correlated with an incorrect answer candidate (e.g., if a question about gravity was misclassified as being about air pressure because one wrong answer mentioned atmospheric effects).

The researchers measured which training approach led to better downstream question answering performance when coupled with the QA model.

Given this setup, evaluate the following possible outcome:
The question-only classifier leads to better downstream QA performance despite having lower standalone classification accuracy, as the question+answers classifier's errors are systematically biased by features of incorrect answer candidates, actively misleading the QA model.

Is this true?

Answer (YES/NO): YES